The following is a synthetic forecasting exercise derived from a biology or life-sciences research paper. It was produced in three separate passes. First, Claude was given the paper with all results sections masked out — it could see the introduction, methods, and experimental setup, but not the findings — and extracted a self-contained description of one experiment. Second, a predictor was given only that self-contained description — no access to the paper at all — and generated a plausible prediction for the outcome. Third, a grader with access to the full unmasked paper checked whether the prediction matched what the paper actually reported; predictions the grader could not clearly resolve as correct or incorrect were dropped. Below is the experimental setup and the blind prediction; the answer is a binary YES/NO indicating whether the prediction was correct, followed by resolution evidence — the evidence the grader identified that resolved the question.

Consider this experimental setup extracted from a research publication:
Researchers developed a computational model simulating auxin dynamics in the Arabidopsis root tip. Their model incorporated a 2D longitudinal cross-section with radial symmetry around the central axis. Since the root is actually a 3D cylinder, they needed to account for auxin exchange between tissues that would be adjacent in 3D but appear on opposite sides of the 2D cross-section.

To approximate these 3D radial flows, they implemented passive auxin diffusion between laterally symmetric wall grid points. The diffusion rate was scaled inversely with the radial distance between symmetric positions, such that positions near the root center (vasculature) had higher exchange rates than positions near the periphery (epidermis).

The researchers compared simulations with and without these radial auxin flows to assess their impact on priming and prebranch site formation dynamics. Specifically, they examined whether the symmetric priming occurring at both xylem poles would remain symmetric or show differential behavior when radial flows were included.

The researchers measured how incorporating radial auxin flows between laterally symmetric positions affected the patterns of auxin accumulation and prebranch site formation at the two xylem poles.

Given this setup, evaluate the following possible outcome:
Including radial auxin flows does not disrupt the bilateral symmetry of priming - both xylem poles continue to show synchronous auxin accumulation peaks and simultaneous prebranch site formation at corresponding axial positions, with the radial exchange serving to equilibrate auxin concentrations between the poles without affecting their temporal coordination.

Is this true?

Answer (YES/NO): NO